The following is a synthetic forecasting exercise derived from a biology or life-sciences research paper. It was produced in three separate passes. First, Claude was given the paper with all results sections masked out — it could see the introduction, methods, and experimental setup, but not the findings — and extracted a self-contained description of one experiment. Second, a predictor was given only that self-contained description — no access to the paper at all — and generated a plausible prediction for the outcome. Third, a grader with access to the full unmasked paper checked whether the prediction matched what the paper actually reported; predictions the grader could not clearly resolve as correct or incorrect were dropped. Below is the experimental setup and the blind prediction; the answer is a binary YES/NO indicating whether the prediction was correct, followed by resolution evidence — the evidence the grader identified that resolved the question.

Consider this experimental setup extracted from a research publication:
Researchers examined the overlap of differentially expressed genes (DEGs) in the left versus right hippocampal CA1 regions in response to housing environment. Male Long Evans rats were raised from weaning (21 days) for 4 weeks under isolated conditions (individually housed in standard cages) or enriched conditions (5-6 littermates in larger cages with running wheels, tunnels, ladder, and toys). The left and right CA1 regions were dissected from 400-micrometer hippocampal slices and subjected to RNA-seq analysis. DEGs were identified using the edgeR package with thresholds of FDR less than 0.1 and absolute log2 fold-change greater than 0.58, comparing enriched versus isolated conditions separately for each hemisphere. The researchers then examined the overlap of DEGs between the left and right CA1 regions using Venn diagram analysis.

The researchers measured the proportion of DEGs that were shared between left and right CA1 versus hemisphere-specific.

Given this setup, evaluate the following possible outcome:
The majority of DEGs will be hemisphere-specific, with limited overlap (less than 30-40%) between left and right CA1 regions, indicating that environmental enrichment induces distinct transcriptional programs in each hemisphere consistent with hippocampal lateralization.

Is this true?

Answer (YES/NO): YES